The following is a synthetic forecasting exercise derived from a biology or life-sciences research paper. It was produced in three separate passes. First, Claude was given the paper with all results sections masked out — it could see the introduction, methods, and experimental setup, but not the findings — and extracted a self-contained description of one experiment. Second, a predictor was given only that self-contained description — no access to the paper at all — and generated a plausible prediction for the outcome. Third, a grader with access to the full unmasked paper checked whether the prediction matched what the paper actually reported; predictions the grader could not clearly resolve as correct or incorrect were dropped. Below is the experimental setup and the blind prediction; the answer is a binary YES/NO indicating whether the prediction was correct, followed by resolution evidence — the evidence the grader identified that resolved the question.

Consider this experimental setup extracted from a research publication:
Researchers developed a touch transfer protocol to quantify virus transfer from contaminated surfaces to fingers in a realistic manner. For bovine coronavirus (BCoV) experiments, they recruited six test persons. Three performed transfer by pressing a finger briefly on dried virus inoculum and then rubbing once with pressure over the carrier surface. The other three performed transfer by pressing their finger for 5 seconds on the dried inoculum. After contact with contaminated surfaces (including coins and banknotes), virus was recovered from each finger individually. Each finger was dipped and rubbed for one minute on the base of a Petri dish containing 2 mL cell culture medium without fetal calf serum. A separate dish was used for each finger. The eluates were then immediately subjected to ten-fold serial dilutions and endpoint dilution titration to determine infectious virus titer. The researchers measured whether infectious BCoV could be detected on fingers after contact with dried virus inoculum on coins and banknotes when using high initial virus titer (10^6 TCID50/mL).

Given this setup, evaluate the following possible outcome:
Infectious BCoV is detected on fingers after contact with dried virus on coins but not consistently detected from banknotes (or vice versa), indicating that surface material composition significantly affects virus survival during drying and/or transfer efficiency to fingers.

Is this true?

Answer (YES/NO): NO